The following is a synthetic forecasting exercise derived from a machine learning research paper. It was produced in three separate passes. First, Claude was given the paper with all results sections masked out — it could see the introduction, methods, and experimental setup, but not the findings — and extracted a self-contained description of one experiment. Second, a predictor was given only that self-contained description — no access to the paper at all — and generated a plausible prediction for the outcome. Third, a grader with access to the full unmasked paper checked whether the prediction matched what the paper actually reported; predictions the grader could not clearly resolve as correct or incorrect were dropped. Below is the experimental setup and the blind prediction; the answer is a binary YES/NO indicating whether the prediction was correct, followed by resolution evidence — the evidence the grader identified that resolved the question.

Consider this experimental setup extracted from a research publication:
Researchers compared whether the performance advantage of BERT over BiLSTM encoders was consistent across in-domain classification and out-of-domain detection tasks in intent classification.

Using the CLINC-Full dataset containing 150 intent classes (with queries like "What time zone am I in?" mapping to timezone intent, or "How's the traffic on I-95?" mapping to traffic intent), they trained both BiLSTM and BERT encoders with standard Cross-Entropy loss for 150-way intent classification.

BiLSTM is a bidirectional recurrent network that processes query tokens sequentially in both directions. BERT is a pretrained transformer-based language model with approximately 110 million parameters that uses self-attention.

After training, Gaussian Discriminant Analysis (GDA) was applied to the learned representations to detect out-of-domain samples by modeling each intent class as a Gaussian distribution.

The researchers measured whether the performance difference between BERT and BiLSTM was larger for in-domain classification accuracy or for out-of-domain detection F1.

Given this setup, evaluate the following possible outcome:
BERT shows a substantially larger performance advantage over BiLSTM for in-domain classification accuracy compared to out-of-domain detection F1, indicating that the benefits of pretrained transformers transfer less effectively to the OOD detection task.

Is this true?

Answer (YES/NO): YES